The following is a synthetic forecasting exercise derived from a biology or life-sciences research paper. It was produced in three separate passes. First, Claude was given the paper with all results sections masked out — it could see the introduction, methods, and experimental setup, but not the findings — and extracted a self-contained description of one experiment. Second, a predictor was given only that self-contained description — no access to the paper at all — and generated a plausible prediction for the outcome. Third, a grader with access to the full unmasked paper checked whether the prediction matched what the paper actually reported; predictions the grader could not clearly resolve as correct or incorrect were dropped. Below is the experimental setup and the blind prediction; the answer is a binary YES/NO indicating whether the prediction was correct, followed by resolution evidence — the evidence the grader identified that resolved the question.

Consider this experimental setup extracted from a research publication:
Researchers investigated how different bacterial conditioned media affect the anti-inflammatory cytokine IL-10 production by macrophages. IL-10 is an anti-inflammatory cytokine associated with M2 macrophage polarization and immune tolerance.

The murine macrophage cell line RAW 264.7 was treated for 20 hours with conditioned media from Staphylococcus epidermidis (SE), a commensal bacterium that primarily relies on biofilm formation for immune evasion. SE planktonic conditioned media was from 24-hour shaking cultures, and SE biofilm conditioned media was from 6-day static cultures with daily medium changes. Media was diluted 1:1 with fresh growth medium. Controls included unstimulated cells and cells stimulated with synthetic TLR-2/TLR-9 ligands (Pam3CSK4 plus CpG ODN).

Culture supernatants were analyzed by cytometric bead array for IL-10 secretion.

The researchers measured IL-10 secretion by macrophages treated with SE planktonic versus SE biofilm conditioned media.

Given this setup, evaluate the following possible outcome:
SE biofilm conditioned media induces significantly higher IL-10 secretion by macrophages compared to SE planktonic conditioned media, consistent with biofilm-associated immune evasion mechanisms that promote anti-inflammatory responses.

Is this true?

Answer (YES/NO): NO